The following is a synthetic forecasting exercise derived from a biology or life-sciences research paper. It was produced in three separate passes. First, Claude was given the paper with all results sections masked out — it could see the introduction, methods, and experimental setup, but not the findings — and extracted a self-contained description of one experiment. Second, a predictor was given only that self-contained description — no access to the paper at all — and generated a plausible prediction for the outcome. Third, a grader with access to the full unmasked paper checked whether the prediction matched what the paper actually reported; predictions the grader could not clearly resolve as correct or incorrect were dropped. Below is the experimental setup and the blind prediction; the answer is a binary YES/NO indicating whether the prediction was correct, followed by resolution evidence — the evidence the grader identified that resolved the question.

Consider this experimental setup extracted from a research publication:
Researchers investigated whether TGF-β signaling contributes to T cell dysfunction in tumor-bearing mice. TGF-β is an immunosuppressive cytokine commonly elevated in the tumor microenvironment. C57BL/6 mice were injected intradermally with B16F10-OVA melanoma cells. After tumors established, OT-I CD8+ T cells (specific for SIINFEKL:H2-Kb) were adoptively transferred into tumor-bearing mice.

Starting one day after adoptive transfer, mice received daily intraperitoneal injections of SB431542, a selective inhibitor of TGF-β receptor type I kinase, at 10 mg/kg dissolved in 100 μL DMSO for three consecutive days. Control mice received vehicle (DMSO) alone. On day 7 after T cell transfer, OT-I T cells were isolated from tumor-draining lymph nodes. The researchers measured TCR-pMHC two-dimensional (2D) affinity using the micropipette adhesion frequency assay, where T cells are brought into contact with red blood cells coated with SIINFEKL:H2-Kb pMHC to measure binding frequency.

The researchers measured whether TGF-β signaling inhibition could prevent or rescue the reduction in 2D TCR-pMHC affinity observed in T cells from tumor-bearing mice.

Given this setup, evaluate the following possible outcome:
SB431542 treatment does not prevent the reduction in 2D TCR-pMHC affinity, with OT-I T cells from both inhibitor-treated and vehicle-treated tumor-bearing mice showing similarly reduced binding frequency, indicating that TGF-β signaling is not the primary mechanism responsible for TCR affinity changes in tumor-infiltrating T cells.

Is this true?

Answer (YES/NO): NO